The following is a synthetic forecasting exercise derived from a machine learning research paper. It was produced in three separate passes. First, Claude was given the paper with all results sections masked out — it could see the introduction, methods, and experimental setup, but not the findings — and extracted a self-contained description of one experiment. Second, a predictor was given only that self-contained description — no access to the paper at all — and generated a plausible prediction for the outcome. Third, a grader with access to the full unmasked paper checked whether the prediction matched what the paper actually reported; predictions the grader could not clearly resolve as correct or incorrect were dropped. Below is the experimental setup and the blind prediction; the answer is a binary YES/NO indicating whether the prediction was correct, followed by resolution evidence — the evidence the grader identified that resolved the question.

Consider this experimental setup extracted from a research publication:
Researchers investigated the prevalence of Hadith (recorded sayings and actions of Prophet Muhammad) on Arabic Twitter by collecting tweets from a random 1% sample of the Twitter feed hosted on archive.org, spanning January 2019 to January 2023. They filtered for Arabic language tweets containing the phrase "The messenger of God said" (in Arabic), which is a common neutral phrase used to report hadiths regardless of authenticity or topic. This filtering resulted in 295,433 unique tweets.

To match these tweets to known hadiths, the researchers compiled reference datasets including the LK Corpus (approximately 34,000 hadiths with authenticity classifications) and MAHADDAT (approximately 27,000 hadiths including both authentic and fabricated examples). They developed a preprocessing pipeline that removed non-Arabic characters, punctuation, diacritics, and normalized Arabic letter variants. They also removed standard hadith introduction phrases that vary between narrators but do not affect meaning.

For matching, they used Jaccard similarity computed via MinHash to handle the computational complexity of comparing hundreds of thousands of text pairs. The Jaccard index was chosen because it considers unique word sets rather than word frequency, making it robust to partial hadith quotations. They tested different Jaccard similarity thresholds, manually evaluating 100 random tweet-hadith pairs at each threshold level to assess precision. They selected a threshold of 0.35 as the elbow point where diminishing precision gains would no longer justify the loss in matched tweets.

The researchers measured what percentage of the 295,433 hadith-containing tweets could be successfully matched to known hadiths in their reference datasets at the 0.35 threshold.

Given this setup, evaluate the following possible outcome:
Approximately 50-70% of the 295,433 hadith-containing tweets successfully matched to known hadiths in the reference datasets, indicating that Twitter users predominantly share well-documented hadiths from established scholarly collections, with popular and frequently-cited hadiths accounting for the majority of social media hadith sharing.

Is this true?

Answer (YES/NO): YES